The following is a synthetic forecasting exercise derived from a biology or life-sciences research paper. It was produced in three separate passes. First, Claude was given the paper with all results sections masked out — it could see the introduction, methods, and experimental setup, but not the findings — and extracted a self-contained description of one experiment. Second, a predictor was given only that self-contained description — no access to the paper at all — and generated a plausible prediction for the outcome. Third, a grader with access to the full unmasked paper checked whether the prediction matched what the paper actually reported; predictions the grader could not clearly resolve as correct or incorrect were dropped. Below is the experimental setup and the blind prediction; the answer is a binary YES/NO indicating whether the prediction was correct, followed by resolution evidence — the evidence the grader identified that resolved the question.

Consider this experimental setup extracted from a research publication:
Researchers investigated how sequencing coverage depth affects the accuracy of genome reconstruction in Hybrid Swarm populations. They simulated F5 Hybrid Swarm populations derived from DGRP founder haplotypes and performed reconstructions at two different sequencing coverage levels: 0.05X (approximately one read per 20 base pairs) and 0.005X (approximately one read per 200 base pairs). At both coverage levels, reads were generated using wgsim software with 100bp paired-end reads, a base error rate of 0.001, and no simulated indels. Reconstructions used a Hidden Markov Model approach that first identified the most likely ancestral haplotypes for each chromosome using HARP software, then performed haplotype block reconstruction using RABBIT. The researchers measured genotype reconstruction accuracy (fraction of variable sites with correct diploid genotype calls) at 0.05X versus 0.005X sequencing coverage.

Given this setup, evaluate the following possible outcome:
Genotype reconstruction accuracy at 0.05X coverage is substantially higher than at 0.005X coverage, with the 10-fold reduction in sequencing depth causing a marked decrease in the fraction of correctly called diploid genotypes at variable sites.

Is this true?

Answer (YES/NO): NO